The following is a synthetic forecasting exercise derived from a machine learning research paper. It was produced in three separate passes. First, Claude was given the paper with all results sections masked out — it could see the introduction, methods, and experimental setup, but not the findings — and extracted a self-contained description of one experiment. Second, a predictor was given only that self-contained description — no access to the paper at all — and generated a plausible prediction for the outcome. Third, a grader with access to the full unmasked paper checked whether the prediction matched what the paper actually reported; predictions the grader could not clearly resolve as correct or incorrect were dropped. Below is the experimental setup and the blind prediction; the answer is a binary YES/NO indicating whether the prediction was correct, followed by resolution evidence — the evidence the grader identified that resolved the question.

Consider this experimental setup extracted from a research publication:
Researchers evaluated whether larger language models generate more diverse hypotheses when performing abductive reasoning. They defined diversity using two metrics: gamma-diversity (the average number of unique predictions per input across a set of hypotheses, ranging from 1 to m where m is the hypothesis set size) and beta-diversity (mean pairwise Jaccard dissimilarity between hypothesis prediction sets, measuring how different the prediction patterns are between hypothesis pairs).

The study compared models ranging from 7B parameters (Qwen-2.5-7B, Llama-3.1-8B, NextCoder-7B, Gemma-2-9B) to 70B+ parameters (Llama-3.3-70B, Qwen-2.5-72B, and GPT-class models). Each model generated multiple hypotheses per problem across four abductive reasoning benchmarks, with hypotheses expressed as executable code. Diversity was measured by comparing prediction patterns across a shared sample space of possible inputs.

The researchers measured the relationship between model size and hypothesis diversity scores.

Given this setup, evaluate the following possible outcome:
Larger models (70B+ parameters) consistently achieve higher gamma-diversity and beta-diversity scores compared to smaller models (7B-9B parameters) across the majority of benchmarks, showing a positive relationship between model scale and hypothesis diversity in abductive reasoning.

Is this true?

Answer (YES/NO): NO